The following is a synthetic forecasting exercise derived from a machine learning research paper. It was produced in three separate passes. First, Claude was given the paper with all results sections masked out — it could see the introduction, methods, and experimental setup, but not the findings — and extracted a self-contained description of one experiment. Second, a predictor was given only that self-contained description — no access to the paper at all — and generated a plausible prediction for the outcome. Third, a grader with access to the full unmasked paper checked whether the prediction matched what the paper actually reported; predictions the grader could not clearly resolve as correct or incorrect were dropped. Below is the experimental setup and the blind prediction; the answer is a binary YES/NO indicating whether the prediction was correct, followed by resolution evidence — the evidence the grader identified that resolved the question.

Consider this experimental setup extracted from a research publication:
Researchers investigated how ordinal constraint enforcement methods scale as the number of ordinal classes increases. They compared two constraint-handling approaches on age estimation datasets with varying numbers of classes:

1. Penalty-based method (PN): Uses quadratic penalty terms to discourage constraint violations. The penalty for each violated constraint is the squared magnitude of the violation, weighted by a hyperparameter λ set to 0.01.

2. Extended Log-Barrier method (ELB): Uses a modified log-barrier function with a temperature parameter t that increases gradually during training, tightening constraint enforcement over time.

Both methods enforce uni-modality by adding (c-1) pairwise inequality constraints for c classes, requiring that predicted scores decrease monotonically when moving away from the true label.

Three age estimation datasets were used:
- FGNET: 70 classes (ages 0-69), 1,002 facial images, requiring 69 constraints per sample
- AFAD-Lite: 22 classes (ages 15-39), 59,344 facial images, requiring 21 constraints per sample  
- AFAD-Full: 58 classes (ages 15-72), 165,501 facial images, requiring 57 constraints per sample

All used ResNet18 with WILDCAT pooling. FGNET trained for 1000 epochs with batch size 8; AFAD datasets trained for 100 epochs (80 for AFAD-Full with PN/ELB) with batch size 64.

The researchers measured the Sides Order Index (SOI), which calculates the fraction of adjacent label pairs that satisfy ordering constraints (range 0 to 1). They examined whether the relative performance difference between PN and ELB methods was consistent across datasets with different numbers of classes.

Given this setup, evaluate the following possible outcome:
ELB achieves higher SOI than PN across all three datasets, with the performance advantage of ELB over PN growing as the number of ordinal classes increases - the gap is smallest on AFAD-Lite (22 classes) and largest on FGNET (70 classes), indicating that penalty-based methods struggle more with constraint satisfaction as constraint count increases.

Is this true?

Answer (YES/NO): NO